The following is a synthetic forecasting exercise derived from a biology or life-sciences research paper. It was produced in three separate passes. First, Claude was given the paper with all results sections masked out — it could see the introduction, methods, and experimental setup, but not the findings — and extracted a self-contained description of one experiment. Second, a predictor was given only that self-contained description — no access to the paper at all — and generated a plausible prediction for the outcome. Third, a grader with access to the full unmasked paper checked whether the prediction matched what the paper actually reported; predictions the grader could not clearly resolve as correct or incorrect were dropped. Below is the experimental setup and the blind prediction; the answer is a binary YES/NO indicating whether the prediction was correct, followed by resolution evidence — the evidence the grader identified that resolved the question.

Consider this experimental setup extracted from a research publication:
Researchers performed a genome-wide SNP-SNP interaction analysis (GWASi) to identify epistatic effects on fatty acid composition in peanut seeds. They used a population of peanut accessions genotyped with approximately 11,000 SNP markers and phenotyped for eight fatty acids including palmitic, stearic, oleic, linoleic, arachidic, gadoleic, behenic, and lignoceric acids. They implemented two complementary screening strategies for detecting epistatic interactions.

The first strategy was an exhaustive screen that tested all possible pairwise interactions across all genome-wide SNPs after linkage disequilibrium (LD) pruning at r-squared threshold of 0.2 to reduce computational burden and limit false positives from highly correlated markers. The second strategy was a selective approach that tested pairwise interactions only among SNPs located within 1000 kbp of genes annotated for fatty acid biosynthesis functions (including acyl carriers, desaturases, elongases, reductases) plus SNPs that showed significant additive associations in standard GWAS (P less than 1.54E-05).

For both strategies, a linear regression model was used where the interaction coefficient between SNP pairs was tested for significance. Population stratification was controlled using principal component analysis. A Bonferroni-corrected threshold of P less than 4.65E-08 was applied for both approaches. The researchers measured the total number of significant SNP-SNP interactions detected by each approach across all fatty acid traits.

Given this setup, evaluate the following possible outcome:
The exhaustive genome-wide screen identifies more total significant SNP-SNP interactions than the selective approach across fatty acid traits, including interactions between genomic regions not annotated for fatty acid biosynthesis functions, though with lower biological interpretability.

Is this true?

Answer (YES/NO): YES